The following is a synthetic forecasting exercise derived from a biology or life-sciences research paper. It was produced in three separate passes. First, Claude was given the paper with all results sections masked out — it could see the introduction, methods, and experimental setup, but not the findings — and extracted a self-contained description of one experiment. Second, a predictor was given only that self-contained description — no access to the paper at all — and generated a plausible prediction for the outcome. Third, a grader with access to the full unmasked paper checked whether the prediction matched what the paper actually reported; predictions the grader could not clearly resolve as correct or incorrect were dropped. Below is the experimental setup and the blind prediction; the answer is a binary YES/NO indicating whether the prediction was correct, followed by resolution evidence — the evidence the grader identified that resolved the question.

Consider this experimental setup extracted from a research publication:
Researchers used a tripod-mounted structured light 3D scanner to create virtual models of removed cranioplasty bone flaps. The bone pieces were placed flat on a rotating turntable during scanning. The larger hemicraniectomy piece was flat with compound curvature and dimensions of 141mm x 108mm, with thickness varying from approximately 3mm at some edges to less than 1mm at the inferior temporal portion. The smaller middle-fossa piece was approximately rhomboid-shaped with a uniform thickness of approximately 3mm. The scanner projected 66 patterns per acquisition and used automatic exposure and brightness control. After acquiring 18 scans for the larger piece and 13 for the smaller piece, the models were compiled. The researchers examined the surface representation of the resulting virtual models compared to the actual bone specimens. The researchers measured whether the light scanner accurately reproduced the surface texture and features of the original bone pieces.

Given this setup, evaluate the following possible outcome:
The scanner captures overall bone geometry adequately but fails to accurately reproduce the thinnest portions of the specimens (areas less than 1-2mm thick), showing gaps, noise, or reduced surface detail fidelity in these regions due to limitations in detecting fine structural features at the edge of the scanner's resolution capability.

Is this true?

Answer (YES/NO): NO